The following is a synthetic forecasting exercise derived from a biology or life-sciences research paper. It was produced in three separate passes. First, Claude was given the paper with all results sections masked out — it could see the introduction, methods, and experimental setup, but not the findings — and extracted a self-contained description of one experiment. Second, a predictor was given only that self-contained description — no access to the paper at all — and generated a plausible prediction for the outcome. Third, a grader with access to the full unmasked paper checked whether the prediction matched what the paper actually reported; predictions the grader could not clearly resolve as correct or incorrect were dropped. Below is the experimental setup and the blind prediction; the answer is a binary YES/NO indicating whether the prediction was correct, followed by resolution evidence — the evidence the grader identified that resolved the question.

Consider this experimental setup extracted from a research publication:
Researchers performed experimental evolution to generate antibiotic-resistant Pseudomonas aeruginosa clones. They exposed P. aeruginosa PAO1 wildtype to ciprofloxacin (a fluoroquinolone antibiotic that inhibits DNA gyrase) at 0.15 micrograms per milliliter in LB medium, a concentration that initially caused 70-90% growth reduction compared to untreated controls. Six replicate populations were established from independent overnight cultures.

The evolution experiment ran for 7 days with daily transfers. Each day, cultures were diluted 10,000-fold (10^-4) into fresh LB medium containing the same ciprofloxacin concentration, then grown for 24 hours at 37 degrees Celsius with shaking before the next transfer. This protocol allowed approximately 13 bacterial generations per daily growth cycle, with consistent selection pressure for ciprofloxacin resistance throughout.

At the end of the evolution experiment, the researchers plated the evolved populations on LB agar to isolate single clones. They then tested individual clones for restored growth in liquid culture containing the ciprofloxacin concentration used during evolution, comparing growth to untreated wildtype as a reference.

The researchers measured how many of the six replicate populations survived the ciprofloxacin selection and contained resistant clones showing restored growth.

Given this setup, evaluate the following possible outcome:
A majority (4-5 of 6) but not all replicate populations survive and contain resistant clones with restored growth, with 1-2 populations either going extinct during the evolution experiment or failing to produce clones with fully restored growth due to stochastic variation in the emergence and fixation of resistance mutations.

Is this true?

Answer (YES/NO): NO